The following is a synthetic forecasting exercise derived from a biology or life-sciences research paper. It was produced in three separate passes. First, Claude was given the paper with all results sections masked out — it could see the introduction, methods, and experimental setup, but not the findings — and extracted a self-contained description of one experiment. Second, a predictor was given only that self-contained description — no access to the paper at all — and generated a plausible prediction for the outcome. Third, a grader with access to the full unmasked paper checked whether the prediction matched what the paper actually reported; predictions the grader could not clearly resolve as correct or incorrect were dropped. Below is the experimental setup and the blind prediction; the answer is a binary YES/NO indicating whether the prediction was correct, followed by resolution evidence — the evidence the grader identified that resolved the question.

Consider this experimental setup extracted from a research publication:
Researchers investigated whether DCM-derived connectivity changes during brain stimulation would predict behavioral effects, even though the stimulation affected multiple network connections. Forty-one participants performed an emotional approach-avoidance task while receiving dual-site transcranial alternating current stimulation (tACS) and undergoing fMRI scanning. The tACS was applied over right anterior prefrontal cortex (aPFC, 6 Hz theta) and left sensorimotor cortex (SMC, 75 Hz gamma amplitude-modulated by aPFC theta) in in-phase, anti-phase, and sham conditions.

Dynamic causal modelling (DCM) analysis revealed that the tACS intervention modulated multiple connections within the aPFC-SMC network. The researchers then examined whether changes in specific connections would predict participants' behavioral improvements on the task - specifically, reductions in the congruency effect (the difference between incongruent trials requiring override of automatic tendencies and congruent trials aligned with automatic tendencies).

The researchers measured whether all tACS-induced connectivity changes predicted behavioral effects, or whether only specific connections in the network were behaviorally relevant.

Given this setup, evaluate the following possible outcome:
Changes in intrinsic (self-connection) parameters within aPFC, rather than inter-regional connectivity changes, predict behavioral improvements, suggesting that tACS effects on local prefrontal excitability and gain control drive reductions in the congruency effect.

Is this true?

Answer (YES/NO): NO